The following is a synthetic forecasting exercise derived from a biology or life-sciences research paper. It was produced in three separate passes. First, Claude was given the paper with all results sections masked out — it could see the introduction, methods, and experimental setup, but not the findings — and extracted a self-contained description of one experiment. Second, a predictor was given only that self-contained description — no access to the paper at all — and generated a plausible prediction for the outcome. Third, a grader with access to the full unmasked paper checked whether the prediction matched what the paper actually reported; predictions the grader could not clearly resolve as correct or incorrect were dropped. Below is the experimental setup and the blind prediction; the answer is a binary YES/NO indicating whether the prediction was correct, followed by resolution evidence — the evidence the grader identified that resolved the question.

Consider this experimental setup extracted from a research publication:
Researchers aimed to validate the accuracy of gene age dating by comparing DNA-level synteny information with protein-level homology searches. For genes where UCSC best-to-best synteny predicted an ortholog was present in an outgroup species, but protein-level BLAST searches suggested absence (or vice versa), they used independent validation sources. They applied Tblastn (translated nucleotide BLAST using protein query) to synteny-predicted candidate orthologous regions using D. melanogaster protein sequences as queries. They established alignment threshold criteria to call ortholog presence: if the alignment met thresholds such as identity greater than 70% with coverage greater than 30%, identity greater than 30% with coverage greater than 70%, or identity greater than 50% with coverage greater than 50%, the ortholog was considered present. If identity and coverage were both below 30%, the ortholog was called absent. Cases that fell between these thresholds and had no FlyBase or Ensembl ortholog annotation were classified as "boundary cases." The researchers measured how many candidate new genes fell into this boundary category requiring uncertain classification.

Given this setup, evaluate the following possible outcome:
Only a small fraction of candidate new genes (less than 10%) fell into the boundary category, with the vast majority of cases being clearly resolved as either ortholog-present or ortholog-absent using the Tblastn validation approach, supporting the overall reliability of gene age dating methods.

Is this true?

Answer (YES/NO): YES